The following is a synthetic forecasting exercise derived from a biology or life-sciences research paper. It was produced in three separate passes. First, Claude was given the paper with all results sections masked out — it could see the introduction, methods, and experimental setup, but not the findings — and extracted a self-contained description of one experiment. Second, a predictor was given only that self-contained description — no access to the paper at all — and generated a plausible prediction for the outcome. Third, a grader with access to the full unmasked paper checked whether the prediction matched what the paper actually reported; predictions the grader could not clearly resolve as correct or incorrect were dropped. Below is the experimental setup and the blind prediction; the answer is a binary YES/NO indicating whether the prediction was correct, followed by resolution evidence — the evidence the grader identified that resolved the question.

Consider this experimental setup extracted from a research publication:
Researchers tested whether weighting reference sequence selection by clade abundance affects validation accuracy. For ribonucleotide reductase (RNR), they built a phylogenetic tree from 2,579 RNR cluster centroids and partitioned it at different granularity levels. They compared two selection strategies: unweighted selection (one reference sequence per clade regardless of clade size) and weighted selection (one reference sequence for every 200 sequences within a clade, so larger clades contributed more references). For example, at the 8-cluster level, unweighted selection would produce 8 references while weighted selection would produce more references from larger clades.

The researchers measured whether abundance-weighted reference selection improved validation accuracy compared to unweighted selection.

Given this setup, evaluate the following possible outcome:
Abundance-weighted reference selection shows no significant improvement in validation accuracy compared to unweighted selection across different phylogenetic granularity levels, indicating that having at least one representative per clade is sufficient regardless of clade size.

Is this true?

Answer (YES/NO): YES